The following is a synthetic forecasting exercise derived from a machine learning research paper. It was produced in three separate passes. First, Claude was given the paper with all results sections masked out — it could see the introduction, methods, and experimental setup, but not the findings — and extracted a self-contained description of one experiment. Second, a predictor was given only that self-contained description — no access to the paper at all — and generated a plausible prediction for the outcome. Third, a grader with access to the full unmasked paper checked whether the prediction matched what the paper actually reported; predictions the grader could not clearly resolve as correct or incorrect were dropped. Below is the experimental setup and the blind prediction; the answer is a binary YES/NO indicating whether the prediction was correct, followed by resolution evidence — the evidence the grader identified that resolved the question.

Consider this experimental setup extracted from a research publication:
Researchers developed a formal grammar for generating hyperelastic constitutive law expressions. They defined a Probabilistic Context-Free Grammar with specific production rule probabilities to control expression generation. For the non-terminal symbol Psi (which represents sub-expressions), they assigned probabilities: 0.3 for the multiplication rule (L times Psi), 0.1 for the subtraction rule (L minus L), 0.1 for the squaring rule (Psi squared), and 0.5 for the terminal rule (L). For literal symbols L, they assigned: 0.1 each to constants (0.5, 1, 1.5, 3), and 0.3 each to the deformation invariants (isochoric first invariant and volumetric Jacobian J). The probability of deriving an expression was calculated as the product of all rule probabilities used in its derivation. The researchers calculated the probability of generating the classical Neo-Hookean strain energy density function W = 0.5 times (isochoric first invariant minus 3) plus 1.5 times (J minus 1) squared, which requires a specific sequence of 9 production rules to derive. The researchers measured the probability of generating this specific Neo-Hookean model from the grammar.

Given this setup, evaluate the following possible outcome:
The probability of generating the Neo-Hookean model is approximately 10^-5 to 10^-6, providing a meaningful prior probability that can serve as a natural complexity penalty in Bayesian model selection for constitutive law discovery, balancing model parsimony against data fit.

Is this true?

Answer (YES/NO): YES